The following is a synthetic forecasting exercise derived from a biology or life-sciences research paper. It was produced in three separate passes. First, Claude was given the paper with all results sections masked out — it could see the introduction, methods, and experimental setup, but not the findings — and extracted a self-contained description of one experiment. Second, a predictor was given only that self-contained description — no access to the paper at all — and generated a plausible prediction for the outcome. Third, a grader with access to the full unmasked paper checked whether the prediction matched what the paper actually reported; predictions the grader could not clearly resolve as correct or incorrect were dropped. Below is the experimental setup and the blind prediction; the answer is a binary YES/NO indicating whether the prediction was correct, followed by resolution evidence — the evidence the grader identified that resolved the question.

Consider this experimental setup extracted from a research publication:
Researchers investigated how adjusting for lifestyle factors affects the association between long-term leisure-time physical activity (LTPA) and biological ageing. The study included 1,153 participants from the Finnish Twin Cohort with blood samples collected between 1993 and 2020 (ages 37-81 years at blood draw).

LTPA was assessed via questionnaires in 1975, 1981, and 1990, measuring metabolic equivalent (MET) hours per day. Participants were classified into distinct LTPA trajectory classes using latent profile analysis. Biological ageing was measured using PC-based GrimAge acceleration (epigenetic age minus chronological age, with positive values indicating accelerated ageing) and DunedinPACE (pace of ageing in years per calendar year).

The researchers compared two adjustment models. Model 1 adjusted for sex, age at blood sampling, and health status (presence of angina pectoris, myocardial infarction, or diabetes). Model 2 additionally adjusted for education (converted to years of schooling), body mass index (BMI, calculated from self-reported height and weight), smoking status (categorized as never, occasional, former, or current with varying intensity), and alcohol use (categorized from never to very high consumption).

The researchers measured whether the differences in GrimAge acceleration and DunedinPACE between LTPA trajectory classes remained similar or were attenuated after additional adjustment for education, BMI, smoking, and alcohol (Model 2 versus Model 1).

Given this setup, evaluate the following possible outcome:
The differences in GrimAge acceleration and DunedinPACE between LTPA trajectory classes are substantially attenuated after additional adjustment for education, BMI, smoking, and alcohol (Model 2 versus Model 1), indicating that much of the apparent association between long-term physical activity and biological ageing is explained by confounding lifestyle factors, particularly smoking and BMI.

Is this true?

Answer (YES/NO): YES